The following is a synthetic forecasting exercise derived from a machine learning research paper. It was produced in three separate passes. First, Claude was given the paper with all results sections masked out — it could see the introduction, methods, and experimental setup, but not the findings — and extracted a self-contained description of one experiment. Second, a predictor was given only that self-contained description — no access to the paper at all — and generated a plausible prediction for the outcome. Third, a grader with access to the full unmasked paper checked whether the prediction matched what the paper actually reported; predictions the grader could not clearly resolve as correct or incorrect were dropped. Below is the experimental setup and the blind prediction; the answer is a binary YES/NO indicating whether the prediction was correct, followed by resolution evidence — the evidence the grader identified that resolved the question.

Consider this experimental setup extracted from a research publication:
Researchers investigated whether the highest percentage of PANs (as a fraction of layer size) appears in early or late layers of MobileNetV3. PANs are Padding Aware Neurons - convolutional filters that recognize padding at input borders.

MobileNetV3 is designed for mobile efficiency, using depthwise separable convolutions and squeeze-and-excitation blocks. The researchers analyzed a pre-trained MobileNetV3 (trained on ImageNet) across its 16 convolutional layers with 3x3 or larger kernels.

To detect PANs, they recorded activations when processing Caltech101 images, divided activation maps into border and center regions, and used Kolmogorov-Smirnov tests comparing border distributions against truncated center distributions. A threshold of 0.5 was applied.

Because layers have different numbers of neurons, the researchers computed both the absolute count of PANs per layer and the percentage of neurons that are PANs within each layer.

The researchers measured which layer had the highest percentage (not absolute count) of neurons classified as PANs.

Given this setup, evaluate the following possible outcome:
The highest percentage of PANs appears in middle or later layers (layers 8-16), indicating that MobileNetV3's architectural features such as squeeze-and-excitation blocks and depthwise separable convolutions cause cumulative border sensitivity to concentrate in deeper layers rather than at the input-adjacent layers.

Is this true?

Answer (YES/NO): NO